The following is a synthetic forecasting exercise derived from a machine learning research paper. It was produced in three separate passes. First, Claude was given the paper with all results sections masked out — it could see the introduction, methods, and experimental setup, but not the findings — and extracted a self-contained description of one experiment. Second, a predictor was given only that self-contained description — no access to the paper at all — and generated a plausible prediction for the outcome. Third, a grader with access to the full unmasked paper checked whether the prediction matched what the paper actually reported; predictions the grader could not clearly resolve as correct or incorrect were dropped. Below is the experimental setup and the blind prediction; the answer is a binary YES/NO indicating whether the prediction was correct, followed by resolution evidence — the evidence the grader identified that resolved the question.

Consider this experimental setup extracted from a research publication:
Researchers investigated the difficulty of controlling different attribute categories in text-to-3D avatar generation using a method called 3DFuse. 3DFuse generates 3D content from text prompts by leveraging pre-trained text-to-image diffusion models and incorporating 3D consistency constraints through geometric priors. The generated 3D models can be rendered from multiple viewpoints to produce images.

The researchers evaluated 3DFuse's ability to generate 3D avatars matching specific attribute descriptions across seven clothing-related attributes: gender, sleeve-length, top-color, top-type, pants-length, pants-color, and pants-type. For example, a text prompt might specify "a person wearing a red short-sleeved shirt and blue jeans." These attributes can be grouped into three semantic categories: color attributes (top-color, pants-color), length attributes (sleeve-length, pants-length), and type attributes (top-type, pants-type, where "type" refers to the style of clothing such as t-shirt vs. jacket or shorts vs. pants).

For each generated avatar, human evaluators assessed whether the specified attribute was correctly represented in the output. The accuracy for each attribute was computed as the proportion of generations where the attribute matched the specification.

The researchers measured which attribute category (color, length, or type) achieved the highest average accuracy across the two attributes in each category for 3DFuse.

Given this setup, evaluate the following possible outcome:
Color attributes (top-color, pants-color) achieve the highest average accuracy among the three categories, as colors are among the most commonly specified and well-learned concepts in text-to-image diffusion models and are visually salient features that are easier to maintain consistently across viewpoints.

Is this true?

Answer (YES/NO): YES